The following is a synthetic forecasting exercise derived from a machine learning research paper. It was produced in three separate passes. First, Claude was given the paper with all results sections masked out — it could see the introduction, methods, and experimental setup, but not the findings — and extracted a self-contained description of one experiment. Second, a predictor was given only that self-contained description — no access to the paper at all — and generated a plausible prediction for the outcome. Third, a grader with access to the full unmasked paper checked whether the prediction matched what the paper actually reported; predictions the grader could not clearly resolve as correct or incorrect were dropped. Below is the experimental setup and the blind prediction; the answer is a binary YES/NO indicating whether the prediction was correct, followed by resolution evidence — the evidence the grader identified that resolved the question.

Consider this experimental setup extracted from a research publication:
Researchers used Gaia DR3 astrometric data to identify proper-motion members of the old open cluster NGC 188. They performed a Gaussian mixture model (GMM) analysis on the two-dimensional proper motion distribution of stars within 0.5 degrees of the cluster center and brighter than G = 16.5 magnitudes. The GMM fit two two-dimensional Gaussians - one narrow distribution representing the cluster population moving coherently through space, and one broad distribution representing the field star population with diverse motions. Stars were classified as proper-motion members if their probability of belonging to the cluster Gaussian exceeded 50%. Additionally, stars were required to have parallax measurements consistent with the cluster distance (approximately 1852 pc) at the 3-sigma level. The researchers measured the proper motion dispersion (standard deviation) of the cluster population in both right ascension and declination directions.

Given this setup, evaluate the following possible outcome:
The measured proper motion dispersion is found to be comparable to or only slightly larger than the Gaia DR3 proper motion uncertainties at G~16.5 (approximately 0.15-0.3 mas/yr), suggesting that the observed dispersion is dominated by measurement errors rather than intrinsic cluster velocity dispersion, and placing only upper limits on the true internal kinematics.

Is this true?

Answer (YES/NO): NO